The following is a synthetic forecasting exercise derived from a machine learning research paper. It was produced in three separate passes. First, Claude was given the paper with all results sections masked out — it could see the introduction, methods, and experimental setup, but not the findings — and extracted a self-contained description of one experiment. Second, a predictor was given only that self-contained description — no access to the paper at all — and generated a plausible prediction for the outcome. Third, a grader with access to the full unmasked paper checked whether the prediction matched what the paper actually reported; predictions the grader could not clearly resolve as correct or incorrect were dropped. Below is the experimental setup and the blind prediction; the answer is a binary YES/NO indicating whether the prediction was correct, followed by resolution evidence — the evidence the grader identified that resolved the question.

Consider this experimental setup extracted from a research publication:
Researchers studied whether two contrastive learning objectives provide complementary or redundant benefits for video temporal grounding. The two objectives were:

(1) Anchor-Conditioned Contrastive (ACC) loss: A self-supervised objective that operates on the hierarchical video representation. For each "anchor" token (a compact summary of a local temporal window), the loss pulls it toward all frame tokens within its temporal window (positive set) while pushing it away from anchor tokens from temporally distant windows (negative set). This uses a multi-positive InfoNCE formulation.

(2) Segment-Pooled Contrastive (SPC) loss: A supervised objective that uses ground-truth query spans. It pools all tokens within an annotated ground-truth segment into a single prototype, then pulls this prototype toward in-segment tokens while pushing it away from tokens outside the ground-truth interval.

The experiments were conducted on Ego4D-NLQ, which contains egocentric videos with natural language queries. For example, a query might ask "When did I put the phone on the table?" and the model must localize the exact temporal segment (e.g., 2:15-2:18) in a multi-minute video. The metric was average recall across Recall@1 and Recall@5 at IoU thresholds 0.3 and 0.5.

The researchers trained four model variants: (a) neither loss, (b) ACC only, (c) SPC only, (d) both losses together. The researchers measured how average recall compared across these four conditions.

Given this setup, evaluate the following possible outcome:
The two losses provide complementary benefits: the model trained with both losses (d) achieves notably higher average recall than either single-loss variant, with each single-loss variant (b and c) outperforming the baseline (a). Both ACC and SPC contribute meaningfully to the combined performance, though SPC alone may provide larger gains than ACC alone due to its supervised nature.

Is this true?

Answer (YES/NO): YES